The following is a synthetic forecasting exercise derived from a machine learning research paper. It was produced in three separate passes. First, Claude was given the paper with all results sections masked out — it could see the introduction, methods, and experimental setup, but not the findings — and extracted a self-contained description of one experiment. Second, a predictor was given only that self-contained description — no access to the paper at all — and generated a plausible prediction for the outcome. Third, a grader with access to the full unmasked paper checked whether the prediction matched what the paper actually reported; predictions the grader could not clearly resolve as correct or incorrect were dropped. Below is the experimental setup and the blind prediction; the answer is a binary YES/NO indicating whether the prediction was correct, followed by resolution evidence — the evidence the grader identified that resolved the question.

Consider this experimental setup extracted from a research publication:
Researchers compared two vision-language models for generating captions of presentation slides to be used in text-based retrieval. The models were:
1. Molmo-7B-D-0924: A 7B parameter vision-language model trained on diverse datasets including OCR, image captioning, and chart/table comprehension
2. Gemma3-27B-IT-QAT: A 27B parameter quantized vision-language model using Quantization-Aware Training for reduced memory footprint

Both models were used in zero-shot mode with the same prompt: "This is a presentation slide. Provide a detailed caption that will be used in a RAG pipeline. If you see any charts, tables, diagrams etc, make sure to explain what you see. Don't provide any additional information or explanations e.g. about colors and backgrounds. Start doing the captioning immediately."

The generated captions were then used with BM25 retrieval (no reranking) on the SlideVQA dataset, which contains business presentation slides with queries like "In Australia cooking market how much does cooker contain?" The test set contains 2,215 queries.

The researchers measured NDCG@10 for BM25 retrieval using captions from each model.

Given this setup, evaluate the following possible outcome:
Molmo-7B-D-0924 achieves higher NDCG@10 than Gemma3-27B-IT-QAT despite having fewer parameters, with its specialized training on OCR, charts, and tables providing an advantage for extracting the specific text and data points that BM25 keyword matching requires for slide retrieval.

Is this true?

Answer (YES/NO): NO